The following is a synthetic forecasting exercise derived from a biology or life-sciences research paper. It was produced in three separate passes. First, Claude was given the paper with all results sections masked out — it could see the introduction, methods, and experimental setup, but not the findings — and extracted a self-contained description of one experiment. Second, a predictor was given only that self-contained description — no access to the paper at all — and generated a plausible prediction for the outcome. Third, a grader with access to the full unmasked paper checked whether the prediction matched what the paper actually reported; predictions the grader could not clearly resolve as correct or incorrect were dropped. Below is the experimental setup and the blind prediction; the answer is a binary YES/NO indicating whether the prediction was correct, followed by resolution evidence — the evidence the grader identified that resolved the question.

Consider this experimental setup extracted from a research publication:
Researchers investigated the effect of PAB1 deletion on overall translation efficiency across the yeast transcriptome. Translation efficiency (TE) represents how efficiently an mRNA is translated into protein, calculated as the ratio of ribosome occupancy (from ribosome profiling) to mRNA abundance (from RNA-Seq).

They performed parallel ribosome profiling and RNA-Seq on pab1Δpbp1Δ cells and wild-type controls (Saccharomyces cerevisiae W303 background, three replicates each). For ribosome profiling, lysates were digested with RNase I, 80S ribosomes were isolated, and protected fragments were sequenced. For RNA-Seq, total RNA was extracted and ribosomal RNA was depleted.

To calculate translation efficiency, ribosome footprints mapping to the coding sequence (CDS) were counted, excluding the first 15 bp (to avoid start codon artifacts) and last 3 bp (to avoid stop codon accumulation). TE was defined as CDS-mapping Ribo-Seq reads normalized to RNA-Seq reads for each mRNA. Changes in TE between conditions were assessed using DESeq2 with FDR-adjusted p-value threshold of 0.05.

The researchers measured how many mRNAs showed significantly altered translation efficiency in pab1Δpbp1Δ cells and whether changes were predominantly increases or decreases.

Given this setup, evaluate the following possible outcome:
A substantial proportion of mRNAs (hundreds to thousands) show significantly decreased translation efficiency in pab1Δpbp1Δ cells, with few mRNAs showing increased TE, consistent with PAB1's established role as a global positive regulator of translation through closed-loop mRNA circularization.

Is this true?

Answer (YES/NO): NO